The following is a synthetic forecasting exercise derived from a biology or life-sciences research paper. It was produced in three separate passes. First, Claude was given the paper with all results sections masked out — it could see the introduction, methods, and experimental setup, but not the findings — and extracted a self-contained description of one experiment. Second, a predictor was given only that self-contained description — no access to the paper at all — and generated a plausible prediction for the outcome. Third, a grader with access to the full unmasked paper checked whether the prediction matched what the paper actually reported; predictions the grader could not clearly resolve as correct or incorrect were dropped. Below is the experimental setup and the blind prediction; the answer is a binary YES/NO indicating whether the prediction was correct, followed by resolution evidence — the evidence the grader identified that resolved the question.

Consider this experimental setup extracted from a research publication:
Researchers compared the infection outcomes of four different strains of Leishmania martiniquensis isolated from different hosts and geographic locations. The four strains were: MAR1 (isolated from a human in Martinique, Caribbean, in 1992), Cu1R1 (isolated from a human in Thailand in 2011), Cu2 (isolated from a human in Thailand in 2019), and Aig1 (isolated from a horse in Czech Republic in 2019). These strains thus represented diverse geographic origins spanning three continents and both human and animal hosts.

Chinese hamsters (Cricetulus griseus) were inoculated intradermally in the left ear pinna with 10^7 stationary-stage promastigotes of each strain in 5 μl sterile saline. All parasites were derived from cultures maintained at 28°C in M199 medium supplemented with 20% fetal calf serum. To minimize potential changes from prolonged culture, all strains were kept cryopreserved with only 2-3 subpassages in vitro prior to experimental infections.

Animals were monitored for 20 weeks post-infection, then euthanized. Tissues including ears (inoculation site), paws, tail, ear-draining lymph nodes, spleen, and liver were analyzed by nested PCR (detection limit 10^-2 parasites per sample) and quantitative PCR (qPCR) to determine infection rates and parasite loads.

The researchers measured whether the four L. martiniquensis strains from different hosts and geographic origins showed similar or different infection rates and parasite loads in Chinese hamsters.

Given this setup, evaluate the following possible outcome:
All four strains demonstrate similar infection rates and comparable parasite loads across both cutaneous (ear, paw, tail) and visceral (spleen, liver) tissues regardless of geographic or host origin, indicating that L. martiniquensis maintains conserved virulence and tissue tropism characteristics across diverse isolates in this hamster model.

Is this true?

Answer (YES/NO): NO